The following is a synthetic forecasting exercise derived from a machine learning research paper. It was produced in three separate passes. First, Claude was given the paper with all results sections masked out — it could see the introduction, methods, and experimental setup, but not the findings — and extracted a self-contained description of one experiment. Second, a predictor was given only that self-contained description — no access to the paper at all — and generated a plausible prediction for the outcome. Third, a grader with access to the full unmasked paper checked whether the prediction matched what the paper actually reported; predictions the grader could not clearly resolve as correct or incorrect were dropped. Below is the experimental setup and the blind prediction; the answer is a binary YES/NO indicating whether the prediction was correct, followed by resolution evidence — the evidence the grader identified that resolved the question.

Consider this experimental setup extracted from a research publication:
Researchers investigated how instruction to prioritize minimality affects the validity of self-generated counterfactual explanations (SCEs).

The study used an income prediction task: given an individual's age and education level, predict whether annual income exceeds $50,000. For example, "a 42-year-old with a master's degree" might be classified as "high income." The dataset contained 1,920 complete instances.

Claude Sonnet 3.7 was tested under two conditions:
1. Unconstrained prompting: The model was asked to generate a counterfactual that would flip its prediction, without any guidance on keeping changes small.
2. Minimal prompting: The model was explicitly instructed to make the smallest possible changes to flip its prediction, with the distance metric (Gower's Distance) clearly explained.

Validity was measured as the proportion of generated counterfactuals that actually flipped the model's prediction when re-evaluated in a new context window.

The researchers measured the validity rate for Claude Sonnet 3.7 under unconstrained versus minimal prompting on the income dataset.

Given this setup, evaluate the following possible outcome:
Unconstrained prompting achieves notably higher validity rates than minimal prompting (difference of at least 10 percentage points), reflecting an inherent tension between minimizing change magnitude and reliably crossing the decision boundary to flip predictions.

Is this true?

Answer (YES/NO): YES